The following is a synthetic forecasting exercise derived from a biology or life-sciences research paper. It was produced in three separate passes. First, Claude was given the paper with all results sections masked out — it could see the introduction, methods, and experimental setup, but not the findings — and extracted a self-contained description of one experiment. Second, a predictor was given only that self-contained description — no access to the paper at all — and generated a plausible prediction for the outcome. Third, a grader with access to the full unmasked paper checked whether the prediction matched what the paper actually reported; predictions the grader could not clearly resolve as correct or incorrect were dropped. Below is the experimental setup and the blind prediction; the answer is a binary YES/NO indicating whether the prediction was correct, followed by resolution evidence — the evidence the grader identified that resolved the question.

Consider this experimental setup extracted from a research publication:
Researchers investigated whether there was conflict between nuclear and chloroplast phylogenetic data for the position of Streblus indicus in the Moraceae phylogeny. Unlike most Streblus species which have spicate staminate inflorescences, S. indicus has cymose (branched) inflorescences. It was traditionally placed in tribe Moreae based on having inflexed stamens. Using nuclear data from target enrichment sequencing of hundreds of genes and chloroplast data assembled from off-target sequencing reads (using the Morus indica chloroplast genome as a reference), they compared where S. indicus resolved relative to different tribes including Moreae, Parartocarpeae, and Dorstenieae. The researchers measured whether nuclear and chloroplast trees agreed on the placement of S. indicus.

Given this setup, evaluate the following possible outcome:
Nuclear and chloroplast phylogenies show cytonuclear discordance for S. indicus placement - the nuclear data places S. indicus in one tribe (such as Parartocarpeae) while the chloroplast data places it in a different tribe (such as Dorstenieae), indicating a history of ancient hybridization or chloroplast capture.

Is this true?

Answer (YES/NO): NO